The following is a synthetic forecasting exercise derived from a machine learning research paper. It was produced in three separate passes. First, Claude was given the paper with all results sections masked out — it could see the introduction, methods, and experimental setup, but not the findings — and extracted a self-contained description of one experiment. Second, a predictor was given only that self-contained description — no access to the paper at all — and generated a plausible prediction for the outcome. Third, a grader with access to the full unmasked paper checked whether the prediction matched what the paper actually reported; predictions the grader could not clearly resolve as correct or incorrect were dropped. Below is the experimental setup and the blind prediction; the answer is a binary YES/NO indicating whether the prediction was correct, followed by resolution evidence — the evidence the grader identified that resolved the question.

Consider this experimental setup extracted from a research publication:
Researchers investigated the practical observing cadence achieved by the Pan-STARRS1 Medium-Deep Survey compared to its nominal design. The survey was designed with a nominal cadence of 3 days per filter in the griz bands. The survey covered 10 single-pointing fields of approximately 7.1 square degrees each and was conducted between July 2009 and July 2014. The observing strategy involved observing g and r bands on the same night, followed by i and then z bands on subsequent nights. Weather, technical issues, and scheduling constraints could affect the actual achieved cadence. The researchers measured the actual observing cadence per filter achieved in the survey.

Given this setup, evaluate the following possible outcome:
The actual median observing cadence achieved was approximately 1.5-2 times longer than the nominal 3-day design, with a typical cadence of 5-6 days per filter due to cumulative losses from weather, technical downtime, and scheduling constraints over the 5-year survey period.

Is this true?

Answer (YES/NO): NO